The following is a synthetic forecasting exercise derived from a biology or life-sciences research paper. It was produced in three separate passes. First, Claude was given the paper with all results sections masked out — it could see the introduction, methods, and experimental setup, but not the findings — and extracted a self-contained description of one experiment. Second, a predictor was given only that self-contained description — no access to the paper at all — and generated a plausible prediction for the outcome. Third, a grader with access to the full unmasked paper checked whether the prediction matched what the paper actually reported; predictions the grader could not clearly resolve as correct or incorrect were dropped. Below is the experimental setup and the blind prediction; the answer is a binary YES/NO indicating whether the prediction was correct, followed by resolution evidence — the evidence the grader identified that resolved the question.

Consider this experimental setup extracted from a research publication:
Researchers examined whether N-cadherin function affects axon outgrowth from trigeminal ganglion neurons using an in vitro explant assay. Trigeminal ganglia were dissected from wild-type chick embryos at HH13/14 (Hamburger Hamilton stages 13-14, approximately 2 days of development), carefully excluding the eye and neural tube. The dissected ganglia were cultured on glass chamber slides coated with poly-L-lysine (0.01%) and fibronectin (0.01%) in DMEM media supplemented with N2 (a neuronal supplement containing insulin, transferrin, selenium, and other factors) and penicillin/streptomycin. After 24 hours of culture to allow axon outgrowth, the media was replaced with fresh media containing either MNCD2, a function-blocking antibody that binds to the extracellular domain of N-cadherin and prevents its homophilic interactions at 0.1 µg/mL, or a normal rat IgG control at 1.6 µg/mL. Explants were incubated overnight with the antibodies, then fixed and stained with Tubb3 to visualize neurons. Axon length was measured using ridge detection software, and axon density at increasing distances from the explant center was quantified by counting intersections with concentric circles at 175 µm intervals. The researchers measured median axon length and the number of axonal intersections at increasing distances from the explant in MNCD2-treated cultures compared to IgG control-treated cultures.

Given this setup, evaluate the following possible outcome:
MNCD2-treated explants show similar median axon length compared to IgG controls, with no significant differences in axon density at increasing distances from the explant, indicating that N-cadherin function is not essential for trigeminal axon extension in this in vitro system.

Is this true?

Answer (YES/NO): NO